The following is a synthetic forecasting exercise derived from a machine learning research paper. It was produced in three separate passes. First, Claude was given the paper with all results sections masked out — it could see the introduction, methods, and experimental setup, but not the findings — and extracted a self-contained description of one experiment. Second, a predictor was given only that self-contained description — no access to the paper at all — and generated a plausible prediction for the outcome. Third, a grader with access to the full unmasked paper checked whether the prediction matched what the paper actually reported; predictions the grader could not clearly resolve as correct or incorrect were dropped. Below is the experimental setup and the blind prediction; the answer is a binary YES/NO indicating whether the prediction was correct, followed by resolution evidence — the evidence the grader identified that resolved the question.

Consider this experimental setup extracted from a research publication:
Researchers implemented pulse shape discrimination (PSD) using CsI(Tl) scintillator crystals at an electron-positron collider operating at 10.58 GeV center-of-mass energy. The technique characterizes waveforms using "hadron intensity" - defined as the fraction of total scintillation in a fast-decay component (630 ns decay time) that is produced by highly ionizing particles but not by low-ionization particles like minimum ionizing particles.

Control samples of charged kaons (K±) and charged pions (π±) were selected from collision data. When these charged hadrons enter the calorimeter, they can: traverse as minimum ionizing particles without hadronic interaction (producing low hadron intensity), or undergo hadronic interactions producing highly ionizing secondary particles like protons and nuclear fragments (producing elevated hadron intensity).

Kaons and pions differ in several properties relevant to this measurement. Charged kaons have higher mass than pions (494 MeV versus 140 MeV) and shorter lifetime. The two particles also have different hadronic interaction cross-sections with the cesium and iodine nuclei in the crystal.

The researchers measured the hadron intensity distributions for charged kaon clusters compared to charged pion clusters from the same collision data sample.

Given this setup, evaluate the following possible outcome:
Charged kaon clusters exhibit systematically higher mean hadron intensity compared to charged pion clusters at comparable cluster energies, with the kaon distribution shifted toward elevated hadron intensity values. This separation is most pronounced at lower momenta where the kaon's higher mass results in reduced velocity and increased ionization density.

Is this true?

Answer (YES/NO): NO